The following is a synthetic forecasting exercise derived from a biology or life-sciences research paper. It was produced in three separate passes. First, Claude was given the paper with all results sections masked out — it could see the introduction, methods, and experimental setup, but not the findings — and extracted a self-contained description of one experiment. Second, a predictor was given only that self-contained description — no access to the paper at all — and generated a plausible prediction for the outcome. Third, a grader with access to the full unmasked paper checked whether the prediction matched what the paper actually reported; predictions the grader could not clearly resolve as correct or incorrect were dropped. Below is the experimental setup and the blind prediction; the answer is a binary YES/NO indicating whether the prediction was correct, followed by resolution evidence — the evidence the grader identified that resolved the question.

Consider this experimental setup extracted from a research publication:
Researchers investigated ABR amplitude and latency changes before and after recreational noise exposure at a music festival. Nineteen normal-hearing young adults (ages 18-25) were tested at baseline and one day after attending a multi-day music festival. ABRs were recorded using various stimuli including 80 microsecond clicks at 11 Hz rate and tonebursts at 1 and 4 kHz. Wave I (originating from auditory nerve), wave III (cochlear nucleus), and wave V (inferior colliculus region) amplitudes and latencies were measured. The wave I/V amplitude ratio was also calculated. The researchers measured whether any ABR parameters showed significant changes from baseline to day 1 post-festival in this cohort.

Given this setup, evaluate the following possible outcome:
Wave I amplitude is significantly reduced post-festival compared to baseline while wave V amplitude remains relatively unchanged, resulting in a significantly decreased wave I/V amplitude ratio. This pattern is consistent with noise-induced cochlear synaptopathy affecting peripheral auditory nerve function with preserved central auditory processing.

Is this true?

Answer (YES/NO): NO